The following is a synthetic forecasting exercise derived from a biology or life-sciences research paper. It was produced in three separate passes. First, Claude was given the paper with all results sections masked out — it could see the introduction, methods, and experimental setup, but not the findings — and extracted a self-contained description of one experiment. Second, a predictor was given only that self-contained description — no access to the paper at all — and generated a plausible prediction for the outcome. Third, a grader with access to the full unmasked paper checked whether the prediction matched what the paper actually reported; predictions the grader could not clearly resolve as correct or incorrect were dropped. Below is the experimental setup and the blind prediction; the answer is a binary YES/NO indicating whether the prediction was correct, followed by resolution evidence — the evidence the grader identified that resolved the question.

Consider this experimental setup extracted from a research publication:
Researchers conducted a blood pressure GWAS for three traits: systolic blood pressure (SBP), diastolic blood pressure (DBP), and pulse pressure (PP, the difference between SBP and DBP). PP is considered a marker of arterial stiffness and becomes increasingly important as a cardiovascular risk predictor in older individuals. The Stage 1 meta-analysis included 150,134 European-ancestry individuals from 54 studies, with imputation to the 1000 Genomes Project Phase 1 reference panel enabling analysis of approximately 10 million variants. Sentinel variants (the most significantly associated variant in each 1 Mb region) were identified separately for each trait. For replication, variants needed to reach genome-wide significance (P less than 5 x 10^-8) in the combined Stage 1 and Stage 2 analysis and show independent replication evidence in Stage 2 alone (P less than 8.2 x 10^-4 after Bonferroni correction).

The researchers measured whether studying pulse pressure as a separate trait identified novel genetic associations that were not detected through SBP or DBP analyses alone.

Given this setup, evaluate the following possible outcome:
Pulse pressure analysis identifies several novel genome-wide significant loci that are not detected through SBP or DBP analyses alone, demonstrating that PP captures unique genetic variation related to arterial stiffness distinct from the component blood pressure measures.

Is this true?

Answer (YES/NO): NO